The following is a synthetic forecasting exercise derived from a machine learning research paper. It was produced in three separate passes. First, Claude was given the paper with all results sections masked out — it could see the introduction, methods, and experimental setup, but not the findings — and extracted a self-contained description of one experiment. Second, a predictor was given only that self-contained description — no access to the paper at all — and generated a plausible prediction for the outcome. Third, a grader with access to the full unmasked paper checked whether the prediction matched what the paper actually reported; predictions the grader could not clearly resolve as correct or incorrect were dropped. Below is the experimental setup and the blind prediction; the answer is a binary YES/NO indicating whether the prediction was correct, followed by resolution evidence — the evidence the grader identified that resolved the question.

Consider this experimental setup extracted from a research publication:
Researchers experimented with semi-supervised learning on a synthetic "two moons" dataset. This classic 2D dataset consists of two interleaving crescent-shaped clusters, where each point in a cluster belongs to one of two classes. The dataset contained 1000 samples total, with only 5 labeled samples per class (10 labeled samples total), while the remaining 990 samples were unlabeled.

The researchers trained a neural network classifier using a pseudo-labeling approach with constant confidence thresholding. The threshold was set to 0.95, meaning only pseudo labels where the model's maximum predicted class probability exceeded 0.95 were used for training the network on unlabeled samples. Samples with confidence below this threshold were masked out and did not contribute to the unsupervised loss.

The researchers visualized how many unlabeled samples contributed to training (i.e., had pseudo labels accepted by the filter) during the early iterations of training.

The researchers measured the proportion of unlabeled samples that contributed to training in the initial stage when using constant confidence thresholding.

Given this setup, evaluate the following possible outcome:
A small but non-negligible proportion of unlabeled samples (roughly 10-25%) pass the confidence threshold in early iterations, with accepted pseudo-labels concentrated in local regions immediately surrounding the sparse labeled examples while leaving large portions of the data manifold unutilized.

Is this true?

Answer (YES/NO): NO